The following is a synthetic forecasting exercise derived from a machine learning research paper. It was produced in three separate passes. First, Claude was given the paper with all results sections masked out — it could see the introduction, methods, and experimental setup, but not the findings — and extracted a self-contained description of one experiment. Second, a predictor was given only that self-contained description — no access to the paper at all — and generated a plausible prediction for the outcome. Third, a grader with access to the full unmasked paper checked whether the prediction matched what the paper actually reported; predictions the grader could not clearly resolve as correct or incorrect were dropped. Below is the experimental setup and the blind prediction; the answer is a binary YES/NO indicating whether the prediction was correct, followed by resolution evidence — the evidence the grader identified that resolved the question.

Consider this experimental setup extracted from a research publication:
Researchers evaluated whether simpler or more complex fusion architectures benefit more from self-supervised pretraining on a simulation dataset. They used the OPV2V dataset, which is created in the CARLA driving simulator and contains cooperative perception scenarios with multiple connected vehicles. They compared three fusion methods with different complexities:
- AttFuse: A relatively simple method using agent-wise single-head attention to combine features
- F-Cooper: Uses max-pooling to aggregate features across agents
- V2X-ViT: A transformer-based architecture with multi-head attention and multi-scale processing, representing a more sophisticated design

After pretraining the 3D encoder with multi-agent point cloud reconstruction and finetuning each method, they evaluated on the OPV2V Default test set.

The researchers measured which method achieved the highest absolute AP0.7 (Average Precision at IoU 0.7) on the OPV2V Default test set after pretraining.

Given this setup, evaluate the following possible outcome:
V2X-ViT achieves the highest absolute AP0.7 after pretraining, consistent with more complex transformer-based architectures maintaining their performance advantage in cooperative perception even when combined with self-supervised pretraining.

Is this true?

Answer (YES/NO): NO